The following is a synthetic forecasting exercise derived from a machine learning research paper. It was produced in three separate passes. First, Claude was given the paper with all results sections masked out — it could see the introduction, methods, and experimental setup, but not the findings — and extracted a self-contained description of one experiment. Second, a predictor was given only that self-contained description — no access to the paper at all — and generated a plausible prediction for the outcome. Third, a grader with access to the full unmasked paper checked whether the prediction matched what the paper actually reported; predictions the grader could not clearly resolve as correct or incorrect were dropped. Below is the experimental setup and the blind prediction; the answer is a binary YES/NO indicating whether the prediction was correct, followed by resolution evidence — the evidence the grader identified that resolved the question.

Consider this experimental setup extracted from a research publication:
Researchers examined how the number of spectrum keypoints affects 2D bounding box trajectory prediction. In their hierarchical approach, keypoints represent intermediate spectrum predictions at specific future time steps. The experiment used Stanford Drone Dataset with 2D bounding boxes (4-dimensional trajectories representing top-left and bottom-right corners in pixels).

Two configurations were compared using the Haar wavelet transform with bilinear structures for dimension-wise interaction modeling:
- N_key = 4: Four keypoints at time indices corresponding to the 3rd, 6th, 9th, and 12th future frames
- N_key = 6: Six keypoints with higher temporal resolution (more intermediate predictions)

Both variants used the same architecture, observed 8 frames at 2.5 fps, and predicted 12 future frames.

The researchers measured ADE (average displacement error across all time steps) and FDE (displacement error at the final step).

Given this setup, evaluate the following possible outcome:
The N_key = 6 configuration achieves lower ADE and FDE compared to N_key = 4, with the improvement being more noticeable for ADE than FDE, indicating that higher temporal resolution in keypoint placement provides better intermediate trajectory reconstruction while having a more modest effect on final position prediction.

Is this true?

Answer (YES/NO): NO